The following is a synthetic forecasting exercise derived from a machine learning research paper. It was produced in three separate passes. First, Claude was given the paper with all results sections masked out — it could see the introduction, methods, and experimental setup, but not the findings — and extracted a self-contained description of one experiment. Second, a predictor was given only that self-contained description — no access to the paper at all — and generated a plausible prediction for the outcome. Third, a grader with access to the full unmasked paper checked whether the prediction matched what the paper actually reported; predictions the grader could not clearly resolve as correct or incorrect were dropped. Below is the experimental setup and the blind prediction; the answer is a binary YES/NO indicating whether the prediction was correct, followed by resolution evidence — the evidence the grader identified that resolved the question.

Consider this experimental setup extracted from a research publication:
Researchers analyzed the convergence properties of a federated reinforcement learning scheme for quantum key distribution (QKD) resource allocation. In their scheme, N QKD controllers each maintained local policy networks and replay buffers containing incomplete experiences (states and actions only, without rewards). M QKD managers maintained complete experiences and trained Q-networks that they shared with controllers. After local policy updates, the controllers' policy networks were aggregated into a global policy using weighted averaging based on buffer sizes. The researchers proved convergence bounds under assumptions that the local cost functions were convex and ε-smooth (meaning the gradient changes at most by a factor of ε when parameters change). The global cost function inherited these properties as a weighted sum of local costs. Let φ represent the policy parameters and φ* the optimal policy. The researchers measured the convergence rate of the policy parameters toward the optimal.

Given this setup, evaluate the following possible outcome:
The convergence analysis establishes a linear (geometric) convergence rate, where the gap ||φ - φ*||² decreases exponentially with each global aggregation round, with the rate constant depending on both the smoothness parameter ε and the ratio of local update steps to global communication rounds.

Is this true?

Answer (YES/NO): NO